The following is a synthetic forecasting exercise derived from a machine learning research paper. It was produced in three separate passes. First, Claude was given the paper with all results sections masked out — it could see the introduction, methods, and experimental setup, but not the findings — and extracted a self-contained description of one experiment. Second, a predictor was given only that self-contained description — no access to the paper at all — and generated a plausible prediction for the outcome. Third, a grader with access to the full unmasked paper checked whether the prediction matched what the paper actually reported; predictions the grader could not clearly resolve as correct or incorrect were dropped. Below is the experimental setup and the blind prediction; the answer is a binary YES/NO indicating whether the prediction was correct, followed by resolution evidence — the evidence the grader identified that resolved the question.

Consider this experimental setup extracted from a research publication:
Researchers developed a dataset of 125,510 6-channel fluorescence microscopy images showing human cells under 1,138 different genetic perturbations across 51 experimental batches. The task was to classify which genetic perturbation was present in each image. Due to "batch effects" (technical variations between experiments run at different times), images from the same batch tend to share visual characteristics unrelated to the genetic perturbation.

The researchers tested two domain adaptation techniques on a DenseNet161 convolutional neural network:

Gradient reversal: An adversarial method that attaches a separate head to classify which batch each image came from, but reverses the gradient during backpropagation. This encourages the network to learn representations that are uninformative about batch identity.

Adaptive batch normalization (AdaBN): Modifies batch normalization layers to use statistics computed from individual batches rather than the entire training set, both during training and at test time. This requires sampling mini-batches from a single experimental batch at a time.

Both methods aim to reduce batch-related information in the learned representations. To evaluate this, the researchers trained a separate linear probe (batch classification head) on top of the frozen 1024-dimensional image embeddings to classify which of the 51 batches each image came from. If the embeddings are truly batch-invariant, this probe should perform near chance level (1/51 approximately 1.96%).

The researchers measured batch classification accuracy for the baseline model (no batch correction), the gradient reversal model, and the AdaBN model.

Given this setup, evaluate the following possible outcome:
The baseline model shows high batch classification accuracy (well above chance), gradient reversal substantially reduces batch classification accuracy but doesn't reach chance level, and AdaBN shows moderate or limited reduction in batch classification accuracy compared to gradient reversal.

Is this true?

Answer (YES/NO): NO